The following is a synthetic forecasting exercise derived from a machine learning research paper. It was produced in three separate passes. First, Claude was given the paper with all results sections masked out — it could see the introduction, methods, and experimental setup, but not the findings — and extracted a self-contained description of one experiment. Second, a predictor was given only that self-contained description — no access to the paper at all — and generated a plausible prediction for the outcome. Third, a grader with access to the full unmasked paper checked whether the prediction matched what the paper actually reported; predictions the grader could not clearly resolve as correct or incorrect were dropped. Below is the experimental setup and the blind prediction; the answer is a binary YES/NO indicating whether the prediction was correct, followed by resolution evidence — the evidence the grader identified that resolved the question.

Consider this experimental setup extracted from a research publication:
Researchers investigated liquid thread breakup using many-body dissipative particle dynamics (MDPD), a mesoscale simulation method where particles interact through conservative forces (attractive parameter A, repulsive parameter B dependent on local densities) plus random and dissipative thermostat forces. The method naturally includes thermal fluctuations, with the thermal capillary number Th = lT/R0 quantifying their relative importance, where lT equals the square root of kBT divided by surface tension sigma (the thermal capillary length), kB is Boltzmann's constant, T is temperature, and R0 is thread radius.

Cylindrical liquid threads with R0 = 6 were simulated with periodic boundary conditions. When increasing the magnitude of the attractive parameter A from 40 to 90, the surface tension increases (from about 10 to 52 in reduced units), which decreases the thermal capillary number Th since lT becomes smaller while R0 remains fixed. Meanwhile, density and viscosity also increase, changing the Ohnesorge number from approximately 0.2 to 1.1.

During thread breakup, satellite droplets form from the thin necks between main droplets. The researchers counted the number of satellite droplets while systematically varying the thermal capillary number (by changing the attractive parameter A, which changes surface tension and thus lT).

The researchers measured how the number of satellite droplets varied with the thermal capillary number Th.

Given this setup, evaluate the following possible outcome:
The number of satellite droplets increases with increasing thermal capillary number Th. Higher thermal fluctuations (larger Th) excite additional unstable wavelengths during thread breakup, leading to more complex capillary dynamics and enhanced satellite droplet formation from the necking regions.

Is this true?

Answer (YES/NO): NO